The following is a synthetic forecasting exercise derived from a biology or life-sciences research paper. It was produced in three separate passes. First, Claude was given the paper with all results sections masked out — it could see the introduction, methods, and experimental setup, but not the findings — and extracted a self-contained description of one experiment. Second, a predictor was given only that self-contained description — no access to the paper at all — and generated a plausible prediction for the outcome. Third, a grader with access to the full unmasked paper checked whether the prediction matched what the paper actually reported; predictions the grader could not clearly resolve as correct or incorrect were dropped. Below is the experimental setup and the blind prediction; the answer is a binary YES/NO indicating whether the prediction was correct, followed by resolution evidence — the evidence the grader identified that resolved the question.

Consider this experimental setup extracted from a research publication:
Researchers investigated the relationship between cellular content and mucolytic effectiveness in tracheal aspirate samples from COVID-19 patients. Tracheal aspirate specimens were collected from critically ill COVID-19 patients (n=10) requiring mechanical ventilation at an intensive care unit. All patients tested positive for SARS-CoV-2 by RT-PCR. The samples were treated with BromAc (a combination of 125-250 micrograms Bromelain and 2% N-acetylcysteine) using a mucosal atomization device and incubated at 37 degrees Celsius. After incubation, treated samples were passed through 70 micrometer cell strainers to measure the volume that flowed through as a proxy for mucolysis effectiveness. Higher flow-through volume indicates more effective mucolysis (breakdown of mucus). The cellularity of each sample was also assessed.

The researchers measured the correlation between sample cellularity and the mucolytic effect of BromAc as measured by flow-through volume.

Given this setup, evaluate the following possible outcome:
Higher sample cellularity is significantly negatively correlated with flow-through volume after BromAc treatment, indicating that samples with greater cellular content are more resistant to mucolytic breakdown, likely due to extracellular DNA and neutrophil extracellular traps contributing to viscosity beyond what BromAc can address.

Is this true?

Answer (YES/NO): YES